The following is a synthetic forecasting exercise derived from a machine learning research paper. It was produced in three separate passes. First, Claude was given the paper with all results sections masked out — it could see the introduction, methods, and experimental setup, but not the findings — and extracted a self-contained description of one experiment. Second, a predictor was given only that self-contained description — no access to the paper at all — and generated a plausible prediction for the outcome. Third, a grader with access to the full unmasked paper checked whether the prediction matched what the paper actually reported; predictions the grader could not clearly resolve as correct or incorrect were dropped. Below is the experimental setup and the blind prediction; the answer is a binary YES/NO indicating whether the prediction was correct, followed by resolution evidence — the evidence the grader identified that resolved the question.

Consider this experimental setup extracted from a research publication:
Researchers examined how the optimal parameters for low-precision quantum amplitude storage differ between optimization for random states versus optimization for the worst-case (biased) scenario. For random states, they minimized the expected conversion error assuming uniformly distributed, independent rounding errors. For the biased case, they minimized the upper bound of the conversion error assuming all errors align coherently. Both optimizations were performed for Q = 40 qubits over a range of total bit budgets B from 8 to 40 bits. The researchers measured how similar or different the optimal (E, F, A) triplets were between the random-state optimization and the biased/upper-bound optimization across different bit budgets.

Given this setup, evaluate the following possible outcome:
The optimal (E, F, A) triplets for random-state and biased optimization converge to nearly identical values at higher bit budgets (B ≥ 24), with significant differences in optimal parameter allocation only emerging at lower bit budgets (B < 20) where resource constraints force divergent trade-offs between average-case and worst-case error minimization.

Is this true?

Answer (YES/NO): NO